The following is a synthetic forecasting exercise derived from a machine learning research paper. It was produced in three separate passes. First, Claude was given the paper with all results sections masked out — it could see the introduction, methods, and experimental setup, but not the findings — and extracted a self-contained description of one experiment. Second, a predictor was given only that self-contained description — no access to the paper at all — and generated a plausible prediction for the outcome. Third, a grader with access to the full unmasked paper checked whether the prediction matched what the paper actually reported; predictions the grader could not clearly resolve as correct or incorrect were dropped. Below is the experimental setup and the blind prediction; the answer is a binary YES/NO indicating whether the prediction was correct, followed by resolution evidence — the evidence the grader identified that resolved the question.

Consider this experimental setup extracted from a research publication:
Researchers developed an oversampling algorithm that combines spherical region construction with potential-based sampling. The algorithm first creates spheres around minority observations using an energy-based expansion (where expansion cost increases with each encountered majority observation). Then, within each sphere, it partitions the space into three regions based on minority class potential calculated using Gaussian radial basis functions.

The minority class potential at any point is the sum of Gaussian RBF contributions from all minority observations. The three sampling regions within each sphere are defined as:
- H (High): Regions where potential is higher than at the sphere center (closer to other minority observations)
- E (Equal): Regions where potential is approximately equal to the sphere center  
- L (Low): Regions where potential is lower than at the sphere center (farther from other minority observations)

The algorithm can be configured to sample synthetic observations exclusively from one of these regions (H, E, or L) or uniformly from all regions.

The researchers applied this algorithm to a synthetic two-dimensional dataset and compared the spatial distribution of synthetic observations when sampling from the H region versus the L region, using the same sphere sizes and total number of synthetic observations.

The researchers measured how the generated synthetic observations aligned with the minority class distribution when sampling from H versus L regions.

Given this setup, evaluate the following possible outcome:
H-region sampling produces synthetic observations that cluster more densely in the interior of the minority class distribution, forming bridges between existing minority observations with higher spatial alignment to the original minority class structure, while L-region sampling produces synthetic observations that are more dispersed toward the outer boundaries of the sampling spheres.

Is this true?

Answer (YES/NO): NO